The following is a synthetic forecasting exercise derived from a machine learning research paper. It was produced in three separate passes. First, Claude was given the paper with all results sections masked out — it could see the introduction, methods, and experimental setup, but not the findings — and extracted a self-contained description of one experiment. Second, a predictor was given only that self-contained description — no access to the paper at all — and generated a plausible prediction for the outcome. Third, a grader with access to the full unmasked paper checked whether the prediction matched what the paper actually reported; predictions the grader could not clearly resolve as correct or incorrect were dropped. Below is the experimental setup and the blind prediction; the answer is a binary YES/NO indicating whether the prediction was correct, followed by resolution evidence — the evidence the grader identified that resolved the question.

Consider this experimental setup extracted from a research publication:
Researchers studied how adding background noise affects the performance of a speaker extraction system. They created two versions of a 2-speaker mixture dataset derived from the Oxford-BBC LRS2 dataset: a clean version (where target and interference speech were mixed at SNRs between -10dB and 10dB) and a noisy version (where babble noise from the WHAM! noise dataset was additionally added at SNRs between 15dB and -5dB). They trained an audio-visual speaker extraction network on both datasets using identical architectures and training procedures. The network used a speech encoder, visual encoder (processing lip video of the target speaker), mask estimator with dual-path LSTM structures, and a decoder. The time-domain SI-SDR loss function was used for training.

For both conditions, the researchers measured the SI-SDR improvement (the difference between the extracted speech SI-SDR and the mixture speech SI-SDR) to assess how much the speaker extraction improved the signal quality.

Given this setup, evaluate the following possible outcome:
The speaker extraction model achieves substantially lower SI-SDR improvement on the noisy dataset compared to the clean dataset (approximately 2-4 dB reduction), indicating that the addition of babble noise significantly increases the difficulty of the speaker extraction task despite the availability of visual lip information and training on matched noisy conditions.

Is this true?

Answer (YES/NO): YES